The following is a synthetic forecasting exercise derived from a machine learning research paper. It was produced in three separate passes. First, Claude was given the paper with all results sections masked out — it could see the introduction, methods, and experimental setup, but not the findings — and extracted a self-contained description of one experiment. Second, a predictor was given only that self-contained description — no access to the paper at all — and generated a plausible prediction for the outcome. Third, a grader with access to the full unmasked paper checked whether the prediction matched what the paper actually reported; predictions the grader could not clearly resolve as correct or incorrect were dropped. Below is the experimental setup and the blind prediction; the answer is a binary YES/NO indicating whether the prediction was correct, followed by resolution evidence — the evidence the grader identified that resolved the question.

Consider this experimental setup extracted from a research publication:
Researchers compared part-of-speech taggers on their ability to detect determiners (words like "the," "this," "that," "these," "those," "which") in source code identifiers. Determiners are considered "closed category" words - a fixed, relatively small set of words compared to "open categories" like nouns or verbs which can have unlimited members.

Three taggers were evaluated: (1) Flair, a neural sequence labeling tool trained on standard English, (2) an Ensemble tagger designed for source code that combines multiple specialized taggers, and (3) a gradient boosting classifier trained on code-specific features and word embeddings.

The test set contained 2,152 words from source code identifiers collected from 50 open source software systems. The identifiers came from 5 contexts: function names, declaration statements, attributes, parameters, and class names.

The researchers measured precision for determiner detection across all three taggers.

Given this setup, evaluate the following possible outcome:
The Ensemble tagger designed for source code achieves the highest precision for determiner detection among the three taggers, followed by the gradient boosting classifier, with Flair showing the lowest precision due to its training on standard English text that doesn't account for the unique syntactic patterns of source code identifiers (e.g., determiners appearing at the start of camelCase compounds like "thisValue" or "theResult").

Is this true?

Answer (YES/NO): NO